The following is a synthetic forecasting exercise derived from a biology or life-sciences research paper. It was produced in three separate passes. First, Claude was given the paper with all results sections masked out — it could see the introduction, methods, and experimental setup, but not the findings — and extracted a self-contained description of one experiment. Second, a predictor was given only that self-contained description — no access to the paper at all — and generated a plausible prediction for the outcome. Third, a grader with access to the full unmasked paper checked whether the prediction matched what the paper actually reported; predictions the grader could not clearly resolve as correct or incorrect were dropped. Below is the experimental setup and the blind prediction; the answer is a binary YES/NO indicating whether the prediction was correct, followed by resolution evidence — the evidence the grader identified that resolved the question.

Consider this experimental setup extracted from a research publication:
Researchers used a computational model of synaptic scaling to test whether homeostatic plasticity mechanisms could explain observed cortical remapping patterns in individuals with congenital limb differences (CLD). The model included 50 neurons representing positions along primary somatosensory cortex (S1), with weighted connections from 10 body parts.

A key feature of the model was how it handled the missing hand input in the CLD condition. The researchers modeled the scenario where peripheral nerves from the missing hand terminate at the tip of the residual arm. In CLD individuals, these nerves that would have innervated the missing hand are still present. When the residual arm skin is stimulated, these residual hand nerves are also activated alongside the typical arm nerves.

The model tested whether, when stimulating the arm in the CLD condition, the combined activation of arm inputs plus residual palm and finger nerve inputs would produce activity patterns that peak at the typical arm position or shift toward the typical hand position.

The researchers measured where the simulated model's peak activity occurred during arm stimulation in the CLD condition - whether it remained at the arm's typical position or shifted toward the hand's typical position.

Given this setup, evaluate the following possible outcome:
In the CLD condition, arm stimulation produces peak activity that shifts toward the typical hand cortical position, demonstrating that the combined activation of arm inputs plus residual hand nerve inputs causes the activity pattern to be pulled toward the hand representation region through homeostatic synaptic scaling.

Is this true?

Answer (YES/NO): YES